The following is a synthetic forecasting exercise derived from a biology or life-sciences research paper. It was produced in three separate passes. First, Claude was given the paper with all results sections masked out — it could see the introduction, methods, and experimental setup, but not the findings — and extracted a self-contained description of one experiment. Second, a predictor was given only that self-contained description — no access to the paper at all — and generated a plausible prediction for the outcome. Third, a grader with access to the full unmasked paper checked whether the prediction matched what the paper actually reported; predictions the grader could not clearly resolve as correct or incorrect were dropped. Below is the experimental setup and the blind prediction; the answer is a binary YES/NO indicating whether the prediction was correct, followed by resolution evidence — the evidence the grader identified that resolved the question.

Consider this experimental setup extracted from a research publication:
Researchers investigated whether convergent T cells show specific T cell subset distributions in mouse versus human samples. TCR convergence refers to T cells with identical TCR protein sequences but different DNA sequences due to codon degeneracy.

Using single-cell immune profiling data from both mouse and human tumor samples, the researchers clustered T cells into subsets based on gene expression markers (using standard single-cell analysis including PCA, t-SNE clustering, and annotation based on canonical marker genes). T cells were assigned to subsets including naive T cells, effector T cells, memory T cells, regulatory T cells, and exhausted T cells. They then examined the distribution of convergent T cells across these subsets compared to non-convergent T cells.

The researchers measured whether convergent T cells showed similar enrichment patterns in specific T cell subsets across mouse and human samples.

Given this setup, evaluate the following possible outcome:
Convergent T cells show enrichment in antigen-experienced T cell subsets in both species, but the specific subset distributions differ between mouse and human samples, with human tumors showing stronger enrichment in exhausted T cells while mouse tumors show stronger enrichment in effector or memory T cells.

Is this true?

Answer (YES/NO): NO